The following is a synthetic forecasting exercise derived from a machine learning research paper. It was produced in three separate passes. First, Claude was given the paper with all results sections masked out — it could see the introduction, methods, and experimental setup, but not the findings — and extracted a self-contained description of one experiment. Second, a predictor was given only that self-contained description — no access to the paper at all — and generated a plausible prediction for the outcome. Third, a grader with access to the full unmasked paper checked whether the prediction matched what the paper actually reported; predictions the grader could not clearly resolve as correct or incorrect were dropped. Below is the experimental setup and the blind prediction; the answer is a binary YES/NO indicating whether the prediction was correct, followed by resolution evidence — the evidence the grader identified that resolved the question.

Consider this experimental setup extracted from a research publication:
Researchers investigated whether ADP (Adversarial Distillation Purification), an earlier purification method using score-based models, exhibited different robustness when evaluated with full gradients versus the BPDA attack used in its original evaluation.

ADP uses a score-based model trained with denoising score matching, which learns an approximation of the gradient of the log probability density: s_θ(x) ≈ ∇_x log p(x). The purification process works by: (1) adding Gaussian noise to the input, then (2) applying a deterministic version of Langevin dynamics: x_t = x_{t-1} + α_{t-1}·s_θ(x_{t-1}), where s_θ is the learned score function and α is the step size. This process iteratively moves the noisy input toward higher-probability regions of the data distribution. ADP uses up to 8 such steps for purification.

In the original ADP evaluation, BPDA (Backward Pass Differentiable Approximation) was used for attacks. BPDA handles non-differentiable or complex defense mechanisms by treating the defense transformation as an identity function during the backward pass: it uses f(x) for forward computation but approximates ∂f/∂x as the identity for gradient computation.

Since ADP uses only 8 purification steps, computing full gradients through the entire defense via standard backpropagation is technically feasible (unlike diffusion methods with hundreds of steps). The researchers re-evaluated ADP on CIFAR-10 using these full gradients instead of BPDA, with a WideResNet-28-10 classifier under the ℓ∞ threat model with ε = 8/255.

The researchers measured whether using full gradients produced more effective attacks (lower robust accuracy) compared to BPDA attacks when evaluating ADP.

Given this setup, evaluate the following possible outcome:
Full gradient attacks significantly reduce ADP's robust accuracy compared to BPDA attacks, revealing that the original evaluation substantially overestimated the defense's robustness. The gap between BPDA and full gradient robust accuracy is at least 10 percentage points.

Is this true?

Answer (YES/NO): YES